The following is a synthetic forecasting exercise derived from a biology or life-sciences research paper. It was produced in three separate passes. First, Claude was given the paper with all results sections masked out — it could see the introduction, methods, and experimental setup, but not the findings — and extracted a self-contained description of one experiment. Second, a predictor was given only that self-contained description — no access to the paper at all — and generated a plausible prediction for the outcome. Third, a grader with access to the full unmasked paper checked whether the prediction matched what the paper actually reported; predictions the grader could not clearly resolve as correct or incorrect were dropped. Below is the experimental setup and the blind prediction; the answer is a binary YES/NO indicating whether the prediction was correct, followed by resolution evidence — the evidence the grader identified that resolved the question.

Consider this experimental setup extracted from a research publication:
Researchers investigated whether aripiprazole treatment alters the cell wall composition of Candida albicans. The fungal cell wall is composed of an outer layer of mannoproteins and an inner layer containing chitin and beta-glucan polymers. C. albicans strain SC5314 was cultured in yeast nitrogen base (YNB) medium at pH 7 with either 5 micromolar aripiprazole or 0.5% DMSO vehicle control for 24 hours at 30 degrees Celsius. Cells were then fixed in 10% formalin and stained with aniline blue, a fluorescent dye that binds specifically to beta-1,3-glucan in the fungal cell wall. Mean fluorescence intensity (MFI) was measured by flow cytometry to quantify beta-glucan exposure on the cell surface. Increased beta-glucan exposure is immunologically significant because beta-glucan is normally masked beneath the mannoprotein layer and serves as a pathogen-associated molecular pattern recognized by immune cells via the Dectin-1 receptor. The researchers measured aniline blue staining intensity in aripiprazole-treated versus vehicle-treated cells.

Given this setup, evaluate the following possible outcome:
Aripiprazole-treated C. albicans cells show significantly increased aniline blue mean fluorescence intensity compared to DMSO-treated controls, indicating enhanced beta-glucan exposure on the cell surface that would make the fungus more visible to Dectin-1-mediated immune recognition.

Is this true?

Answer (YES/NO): NO